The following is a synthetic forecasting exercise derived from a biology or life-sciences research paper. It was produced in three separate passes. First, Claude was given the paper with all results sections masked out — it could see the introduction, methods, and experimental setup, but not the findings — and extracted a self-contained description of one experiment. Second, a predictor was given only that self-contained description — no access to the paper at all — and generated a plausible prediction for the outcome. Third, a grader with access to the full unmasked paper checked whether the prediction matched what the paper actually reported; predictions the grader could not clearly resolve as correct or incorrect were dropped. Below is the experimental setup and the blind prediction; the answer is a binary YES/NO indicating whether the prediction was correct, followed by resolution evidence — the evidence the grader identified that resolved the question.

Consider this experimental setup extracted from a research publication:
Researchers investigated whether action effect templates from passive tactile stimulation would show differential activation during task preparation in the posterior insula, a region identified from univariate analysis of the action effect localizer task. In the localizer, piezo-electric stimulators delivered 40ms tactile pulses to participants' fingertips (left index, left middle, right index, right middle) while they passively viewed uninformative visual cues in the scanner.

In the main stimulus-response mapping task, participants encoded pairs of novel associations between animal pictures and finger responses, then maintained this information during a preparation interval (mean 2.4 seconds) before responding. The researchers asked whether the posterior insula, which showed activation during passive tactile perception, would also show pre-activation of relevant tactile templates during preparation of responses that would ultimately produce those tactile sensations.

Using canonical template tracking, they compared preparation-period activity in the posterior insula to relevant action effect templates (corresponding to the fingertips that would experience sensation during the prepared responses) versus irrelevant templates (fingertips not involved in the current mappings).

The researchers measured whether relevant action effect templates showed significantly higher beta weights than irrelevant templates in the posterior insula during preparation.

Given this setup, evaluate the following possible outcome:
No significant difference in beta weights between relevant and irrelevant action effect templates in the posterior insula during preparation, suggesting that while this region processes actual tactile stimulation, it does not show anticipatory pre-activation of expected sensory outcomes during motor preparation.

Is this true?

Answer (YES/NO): NO